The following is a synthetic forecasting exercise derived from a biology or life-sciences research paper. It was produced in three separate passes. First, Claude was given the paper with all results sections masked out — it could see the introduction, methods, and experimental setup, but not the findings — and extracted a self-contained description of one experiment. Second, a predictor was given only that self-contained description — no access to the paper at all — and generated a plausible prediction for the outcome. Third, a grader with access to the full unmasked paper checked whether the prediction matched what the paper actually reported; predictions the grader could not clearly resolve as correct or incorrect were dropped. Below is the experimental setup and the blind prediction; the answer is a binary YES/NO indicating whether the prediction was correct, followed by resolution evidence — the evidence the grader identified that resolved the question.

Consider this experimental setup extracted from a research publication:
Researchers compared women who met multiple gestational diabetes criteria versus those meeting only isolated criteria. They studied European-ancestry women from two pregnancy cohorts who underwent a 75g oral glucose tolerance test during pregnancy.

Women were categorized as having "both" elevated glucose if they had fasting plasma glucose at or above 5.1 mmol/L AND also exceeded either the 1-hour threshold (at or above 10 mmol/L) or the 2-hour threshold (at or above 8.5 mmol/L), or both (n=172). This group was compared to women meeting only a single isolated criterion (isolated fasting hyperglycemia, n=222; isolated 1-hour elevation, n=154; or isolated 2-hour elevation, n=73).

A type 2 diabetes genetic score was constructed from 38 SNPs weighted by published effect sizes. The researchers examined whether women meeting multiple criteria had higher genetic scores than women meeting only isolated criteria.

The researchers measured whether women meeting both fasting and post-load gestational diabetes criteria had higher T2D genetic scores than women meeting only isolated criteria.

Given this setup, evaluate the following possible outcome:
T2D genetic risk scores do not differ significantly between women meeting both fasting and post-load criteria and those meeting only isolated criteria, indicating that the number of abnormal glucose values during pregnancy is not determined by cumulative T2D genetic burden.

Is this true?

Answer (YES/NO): YES